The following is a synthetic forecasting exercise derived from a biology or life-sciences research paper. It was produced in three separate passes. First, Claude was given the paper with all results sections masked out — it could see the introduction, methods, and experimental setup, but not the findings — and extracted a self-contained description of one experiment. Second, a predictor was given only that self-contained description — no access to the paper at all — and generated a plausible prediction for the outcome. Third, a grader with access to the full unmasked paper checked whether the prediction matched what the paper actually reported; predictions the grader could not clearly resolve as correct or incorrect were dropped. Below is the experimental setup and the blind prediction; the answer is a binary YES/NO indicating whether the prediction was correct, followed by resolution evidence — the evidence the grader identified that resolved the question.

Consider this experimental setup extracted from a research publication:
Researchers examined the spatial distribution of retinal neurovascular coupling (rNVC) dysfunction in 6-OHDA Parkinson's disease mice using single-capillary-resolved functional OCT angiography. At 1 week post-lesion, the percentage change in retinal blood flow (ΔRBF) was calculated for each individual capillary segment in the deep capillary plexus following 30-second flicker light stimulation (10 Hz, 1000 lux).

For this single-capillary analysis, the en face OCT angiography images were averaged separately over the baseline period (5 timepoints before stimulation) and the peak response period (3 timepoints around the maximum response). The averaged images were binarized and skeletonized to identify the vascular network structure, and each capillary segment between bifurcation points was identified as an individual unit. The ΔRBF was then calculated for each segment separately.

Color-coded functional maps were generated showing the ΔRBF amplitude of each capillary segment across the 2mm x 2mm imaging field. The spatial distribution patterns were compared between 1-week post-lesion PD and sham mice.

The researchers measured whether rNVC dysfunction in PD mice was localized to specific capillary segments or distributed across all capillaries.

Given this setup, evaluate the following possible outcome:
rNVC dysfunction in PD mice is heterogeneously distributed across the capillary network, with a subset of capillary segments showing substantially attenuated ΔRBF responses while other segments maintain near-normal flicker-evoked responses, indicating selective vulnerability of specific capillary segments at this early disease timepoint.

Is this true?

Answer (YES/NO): YES